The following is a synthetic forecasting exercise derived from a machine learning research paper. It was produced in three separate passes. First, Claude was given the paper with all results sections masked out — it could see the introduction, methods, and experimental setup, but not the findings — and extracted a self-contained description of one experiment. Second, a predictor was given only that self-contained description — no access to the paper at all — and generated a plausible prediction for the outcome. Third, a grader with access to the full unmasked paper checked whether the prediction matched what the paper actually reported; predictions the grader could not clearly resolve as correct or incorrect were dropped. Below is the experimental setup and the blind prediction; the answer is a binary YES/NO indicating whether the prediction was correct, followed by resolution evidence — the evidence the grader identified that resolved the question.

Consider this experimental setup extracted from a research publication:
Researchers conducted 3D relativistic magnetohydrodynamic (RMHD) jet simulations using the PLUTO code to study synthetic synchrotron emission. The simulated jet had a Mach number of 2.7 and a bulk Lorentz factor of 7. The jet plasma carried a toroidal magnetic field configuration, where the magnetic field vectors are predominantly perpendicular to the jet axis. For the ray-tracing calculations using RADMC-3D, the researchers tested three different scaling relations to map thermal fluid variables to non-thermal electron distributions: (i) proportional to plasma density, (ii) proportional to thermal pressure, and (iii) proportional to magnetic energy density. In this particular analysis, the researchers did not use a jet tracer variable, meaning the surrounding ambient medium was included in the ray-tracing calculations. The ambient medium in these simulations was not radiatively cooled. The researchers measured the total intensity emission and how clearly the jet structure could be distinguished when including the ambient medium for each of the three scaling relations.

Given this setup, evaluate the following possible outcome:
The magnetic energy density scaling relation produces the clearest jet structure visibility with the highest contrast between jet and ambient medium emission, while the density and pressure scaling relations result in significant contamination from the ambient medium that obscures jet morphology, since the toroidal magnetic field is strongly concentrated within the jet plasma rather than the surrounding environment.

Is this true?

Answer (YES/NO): NO